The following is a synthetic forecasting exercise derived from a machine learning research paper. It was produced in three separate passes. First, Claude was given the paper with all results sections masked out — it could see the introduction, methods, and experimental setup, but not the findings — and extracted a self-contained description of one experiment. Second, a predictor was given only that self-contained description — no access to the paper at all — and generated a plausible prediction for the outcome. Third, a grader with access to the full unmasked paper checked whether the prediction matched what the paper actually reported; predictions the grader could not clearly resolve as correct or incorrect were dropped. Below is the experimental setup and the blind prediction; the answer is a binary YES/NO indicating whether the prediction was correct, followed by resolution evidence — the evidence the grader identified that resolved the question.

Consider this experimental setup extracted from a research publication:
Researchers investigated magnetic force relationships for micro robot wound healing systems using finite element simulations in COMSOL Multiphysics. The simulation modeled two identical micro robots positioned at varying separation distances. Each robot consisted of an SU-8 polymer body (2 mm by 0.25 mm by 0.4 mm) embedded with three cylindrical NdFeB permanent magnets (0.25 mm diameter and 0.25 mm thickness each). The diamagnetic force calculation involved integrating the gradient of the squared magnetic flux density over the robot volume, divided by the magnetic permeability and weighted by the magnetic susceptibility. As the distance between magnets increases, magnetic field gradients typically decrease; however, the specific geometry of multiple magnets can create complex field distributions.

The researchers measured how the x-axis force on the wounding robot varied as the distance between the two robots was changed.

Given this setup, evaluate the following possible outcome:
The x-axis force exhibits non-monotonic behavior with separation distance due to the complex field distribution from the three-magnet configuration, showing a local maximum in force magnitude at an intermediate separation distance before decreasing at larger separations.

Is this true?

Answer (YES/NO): YES